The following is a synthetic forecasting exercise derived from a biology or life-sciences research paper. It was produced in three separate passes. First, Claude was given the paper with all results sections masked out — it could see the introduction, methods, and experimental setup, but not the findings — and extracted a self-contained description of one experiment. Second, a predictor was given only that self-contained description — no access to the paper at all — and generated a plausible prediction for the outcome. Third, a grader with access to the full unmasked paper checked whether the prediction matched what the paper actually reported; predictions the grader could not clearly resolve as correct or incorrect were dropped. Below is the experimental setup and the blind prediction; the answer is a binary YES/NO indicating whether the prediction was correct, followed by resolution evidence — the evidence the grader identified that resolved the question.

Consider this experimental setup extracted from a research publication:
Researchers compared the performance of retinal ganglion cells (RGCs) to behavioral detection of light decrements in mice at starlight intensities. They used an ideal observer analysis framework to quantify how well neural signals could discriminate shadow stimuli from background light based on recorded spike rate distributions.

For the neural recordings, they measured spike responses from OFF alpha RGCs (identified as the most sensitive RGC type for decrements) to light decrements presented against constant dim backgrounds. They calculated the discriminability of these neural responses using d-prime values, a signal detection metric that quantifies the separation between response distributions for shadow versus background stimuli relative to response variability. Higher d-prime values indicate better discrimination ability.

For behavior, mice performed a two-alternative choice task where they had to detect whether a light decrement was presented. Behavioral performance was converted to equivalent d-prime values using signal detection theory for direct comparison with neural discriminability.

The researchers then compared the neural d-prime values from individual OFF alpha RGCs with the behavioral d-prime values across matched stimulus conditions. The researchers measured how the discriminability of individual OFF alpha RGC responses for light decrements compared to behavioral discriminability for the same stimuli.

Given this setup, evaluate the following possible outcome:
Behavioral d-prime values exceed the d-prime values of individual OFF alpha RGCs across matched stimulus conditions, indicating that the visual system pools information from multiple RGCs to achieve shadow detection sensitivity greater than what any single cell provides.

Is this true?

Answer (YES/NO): YES